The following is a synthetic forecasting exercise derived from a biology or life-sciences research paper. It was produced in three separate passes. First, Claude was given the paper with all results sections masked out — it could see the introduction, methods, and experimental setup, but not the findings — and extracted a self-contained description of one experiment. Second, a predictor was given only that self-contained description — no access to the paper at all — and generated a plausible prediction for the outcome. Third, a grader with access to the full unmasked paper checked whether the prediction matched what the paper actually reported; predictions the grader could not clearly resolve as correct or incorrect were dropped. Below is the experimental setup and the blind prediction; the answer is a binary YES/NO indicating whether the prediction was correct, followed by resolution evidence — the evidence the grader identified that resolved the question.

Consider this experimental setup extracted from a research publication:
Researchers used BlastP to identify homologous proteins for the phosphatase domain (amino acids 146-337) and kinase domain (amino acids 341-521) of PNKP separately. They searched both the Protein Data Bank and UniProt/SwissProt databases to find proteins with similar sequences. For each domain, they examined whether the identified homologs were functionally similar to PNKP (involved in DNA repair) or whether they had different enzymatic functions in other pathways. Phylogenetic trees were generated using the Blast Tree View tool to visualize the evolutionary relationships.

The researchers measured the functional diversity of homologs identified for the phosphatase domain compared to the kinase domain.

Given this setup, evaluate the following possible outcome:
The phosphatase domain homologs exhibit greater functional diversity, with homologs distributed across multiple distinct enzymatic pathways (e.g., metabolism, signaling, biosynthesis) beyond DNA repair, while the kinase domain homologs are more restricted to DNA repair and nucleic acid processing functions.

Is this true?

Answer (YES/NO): NO